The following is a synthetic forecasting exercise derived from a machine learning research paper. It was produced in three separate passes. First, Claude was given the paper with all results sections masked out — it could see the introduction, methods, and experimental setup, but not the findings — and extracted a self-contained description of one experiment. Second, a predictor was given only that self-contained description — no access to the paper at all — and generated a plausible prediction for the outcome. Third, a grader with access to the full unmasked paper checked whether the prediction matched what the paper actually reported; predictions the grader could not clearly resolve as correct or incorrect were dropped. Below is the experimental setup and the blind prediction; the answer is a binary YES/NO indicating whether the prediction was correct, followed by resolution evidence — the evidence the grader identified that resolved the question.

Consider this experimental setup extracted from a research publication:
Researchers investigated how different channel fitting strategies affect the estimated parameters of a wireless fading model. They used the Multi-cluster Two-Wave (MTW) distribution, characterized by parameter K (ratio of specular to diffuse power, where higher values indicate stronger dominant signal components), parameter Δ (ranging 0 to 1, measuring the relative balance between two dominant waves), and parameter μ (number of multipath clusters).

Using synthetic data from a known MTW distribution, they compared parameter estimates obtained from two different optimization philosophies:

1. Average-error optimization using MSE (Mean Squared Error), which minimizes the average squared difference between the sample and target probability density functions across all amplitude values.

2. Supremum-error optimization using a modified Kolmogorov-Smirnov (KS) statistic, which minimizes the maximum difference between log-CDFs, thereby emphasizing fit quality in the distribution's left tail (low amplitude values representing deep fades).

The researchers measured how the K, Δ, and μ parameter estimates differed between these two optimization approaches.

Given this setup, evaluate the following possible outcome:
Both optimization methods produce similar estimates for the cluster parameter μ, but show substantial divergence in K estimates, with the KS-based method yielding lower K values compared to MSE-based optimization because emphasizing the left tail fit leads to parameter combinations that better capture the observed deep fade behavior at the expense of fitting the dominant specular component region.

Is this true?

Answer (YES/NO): NO